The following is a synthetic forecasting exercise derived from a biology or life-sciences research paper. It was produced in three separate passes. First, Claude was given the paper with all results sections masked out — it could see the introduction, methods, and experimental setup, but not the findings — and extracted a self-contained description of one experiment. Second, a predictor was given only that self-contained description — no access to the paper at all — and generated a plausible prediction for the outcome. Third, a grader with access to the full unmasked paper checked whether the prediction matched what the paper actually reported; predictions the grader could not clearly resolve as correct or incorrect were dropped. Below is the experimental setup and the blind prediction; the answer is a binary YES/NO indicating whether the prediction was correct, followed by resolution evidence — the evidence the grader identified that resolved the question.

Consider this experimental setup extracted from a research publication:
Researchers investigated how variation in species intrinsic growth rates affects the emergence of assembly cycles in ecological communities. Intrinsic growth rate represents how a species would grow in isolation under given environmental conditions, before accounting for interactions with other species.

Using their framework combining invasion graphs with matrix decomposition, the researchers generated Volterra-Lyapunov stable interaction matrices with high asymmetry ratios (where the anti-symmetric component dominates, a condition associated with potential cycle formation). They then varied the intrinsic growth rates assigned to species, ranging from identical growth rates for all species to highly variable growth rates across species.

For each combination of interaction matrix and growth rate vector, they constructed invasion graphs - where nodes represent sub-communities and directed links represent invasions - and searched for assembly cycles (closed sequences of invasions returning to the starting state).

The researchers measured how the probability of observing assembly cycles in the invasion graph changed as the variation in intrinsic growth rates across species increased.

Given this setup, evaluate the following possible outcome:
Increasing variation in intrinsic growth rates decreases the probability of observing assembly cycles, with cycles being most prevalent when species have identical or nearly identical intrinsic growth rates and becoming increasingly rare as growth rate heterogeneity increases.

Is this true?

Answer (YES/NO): YES